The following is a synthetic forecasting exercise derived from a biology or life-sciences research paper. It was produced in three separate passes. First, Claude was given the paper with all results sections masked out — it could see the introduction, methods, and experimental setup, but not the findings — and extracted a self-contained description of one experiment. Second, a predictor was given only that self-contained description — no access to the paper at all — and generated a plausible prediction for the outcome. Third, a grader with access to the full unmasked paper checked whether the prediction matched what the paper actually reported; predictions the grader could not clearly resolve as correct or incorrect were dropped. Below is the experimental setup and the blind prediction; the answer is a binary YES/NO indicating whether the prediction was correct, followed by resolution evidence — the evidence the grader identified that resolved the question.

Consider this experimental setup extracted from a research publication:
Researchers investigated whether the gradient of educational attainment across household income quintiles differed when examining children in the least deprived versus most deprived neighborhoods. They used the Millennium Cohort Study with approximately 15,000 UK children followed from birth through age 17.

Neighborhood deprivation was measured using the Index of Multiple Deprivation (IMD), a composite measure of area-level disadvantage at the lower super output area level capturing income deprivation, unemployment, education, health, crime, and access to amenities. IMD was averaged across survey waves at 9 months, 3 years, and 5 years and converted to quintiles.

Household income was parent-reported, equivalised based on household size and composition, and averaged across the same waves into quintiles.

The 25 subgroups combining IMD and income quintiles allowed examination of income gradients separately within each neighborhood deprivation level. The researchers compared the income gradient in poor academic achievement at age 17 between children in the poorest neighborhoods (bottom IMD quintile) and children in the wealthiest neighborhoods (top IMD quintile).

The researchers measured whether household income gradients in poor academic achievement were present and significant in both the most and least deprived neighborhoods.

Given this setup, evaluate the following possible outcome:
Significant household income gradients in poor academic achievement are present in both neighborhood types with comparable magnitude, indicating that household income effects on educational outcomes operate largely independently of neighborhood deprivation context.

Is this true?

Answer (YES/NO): YES